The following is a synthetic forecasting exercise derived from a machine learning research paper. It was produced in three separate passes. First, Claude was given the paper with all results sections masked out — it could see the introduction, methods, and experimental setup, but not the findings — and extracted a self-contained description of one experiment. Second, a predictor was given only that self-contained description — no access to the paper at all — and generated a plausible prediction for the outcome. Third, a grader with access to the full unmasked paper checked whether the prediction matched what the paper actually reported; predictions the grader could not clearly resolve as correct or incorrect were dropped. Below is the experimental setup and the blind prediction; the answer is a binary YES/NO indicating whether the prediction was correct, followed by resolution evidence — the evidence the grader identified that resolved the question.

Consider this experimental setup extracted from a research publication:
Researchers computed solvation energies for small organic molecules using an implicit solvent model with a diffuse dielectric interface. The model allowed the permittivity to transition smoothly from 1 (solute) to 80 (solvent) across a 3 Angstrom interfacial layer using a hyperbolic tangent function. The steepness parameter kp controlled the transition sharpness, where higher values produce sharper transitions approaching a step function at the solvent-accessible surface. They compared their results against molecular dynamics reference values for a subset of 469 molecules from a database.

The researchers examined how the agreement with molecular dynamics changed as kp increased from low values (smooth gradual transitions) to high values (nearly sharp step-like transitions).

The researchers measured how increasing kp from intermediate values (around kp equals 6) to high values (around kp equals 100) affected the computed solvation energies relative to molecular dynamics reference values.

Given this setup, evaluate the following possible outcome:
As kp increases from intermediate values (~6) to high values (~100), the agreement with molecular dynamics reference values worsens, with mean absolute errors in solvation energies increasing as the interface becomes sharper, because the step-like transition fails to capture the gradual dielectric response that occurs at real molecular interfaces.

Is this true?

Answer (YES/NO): YES